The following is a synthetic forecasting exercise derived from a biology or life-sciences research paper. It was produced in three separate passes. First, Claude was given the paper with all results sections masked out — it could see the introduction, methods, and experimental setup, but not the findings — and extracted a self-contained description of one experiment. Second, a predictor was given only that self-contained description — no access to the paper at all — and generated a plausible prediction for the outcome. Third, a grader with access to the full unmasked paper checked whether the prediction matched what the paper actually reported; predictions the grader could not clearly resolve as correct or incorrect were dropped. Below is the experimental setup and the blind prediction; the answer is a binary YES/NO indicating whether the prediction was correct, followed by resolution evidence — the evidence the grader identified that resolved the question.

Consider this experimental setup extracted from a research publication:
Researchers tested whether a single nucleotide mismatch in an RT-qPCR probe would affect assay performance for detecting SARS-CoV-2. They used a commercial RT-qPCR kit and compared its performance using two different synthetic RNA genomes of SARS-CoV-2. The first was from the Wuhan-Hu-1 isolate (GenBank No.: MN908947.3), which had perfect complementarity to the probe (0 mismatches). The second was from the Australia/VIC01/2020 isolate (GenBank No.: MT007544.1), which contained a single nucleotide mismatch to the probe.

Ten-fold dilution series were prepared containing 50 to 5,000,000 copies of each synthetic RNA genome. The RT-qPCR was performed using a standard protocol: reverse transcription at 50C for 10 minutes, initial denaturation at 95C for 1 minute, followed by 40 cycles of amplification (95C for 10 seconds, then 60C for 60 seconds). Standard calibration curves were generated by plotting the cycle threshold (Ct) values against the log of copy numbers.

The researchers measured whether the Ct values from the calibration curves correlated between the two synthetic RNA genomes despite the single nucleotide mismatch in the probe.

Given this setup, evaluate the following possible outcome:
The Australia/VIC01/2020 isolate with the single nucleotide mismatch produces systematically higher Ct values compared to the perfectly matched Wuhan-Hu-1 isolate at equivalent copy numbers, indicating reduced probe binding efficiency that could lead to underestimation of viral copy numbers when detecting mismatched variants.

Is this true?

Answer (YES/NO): NO